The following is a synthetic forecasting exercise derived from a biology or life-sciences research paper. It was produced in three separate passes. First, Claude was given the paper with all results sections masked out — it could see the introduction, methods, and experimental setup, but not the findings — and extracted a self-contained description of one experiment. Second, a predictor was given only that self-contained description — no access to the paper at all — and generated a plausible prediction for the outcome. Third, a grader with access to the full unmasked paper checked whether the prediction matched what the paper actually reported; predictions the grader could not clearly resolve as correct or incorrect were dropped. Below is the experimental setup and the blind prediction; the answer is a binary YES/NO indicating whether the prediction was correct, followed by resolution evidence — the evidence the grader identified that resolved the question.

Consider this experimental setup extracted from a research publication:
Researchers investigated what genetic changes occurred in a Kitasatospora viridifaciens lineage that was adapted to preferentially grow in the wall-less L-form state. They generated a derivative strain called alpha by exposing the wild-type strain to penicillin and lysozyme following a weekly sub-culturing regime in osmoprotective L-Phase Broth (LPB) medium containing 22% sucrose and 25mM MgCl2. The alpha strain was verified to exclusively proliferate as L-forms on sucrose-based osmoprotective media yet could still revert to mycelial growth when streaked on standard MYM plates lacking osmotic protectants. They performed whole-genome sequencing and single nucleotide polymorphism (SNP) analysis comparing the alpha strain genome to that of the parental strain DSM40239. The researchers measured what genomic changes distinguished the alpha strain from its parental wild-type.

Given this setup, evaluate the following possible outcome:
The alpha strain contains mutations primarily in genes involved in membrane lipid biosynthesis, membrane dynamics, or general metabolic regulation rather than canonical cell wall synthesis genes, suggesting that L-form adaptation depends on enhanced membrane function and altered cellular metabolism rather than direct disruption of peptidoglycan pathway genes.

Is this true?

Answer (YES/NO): NO